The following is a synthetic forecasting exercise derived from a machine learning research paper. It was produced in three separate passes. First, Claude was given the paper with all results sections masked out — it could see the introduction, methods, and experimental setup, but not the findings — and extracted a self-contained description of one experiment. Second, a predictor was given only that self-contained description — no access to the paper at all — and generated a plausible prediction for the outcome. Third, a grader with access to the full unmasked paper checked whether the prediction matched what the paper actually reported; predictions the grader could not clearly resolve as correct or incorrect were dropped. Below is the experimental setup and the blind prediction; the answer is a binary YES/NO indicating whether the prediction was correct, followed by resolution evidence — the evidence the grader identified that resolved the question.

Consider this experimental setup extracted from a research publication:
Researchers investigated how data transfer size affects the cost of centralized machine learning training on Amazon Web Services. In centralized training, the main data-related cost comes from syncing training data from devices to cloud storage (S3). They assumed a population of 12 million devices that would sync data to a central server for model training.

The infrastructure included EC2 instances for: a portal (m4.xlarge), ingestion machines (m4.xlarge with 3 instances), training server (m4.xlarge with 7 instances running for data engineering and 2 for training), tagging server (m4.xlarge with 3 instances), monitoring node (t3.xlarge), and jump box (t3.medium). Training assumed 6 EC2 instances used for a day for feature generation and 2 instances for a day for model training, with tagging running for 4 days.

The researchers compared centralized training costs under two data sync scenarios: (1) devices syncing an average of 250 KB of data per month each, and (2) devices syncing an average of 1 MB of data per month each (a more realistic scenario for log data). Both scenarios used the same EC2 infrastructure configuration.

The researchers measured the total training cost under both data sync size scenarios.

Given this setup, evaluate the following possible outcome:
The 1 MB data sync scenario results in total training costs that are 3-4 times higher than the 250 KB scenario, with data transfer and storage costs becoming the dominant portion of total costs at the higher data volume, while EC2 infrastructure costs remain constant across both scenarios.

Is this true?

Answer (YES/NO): NO